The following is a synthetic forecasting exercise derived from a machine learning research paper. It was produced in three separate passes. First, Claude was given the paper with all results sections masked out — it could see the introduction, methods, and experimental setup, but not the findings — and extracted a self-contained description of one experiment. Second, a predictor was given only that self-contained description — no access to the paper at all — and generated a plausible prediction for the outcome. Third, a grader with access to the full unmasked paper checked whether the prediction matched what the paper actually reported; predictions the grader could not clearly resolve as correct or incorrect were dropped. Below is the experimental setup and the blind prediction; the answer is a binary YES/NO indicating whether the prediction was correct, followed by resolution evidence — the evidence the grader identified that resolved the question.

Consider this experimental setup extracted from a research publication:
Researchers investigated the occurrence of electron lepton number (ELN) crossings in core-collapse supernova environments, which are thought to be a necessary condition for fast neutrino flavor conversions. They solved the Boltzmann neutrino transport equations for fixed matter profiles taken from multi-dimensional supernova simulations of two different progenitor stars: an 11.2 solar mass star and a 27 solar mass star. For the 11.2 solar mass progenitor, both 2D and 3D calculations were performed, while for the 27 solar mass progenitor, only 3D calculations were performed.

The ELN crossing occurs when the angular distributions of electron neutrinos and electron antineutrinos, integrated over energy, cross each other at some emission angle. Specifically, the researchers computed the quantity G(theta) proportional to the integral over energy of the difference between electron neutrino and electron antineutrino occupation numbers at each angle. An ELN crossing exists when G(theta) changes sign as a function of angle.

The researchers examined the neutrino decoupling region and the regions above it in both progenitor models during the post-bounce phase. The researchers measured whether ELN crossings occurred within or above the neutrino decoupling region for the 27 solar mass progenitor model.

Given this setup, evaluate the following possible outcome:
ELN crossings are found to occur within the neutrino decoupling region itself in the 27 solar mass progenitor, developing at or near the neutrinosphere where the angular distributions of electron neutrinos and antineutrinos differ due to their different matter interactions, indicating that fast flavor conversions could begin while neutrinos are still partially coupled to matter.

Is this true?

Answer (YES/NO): NO